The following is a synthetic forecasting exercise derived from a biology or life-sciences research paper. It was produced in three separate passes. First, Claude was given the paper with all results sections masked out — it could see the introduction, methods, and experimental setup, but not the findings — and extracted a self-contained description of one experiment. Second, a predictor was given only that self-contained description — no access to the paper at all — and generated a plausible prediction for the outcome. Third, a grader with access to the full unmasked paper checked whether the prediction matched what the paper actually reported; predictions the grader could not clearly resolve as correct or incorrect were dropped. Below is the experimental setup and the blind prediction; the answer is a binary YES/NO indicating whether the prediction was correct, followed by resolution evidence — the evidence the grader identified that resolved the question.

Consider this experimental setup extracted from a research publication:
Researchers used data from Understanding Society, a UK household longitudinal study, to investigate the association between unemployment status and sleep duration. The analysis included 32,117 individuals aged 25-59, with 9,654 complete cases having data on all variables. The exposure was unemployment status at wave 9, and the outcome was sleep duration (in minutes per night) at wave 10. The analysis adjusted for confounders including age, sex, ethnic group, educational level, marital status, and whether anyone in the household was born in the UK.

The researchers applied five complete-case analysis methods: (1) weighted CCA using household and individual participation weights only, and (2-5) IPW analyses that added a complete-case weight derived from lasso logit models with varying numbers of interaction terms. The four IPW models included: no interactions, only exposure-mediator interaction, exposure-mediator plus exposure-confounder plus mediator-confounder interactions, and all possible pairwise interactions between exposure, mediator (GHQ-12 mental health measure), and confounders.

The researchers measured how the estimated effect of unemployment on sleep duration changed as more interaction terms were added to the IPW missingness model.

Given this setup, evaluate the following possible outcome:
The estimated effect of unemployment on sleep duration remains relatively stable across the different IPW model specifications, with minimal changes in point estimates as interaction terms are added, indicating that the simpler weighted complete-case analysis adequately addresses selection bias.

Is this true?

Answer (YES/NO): NO